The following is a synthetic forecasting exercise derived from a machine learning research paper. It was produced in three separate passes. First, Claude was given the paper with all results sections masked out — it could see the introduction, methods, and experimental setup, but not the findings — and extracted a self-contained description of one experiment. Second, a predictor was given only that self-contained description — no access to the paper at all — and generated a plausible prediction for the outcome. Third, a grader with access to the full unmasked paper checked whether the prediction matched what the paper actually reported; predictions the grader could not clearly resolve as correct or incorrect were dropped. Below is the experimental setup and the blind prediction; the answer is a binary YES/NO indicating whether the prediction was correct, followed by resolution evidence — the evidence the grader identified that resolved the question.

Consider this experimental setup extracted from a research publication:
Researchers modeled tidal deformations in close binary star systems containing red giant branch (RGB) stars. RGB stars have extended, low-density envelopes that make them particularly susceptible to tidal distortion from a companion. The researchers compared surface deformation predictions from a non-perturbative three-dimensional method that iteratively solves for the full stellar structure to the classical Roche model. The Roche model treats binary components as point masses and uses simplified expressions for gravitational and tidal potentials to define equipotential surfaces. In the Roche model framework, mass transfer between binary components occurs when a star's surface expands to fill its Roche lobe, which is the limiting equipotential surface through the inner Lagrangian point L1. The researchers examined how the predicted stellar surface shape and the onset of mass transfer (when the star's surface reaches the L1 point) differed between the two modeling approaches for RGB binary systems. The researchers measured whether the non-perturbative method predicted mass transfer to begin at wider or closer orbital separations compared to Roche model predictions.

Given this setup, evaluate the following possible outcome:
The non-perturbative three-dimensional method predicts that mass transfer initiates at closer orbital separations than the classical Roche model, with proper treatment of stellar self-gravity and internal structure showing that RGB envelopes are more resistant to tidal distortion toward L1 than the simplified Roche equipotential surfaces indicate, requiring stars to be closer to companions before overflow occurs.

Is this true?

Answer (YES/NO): NO